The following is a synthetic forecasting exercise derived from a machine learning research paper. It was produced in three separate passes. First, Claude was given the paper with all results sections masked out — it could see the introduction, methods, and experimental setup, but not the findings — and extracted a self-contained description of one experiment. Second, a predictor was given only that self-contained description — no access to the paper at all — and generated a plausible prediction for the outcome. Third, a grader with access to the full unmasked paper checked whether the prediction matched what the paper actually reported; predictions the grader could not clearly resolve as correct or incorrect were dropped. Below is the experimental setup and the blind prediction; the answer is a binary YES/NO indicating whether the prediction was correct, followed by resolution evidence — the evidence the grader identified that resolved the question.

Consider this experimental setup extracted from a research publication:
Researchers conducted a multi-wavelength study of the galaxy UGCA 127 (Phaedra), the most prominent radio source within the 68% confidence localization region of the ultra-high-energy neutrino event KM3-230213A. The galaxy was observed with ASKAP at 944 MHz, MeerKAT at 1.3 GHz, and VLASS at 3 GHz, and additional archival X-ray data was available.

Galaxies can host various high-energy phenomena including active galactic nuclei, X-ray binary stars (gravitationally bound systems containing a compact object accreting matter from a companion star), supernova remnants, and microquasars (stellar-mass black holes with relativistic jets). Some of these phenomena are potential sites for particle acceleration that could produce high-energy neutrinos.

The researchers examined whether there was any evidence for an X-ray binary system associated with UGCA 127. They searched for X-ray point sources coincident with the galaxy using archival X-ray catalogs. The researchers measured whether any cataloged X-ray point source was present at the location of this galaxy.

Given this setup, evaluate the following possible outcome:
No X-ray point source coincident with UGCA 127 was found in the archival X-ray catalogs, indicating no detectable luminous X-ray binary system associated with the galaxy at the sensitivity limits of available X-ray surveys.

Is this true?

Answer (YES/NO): NO